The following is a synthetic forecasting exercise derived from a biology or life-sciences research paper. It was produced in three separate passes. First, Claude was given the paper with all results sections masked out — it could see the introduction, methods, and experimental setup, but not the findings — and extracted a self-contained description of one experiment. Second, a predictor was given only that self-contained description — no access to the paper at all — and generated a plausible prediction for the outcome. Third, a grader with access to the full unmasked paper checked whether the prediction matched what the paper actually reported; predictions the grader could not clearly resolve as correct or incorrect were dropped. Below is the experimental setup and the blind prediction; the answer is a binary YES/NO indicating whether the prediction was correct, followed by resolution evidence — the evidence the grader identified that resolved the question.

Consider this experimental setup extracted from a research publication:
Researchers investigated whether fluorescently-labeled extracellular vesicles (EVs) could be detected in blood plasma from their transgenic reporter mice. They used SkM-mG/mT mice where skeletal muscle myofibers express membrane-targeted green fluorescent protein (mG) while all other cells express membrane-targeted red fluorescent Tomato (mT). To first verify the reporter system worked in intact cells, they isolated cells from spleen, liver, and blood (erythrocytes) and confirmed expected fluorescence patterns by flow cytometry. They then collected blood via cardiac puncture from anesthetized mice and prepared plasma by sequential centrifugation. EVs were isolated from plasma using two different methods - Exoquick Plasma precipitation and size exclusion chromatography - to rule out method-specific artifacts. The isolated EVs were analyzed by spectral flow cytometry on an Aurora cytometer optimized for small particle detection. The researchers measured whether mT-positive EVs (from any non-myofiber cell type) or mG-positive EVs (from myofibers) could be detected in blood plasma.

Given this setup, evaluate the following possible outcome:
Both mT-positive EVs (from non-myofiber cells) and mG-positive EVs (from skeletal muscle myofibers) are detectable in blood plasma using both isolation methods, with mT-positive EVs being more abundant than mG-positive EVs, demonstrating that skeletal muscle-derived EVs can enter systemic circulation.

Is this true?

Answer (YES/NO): NO